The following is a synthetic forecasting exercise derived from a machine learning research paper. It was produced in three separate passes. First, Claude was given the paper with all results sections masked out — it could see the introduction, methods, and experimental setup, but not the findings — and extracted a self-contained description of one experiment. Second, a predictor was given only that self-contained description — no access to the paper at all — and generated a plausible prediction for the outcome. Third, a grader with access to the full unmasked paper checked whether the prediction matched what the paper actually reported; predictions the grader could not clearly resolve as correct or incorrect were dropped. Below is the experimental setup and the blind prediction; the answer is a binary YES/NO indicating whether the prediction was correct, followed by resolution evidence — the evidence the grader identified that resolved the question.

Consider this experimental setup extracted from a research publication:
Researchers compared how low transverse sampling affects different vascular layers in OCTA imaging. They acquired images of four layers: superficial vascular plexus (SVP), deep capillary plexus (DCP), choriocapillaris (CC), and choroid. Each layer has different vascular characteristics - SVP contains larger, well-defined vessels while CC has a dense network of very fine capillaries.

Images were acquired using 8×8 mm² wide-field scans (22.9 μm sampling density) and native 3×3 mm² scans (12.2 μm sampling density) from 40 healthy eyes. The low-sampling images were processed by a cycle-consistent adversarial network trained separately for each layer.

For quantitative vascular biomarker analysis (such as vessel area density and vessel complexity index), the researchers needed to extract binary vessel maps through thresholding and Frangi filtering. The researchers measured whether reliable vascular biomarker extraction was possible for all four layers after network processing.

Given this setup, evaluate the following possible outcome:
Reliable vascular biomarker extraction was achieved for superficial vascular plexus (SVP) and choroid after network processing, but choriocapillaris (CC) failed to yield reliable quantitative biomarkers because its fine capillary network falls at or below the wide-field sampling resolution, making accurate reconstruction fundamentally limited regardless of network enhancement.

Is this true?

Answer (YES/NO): NO